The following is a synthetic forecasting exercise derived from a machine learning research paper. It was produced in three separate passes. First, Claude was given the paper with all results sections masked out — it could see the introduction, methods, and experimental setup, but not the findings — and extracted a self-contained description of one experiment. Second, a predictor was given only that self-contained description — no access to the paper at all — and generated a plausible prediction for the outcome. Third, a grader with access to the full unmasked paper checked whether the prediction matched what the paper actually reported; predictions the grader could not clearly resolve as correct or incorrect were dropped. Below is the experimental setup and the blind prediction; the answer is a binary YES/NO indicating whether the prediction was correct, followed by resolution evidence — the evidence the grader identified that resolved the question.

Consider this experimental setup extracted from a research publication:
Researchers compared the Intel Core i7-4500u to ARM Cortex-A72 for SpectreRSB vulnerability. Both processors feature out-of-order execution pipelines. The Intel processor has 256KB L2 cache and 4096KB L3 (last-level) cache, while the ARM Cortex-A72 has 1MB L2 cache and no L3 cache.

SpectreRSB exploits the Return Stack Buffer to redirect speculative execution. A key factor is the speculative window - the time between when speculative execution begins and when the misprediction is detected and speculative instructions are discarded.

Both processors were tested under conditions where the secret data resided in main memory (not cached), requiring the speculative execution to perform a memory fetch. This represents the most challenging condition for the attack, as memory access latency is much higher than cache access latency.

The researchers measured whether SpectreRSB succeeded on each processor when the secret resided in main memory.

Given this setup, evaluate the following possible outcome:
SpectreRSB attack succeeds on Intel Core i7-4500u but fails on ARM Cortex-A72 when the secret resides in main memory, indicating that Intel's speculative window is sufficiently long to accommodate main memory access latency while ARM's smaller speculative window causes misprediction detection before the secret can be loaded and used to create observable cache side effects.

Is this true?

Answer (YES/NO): YES